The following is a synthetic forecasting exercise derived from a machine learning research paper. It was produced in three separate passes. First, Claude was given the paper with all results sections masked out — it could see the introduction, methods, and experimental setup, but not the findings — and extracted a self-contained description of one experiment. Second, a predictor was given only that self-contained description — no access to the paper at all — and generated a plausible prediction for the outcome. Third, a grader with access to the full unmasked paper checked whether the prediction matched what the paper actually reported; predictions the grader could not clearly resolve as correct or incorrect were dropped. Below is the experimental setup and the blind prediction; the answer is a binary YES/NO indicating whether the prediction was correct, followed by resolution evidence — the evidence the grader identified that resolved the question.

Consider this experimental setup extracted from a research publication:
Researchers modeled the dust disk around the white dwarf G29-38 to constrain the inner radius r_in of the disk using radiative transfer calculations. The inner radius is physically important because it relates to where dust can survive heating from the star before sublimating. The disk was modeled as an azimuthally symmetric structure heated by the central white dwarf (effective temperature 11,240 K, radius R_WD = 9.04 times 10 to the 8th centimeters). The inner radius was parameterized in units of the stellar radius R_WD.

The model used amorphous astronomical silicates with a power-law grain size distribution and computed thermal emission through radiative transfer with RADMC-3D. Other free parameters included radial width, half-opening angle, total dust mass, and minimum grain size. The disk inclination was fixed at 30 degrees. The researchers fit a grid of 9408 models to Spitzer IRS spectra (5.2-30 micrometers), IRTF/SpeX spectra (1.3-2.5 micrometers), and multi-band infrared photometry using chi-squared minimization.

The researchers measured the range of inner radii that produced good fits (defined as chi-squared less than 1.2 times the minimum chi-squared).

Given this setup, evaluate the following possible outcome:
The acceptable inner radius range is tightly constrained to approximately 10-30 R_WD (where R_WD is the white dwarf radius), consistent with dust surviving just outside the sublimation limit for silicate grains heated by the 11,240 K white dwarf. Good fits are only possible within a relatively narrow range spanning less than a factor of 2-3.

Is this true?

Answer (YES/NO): NO